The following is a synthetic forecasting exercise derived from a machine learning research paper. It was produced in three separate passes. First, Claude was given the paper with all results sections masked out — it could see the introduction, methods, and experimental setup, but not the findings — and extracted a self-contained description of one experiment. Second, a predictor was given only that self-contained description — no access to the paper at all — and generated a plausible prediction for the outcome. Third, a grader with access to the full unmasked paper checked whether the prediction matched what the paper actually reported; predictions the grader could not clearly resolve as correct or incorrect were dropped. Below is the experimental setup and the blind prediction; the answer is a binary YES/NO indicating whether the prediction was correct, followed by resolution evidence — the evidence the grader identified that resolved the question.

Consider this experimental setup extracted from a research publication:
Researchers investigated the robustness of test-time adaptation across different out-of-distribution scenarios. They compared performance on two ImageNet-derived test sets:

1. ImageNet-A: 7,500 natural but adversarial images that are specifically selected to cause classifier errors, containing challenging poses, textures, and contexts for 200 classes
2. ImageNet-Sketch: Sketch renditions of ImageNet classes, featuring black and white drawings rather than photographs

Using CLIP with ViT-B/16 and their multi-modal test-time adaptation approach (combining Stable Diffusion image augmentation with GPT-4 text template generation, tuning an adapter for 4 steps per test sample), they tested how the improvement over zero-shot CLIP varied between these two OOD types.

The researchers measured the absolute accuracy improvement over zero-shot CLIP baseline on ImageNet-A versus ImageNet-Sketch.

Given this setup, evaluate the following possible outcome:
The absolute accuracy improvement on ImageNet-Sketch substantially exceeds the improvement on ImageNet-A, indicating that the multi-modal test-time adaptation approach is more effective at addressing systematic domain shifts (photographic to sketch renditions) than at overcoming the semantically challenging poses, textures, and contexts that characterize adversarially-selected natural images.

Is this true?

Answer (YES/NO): NO